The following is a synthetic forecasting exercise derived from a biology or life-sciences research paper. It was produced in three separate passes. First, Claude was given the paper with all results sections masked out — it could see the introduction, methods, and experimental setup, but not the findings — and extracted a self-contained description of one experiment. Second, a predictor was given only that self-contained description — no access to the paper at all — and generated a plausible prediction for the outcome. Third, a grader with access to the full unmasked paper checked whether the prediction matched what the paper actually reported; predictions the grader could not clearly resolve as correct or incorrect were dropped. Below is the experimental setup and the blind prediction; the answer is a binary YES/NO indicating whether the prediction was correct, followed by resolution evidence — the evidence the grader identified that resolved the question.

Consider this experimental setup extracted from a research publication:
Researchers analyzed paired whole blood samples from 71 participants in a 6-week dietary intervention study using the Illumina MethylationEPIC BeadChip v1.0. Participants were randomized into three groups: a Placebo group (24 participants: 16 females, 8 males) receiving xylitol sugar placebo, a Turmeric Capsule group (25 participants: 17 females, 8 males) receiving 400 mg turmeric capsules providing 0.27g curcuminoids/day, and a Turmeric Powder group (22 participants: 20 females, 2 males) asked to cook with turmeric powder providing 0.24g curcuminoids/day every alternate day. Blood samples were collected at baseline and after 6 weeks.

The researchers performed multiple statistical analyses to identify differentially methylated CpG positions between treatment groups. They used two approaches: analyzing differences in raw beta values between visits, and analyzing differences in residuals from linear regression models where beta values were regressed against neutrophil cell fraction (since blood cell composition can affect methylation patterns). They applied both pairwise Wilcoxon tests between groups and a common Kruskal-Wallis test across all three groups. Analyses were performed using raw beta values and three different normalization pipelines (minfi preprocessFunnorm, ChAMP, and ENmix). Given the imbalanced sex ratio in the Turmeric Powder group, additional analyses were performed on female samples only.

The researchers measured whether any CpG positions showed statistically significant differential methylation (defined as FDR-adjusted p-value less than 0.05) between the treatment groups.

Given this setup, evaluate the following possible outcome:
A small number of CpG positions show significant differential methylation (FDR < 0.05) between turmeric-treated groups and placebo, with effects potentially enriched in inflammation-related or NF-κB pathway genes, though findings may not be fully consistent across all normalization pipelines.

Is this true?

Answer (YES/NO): NO